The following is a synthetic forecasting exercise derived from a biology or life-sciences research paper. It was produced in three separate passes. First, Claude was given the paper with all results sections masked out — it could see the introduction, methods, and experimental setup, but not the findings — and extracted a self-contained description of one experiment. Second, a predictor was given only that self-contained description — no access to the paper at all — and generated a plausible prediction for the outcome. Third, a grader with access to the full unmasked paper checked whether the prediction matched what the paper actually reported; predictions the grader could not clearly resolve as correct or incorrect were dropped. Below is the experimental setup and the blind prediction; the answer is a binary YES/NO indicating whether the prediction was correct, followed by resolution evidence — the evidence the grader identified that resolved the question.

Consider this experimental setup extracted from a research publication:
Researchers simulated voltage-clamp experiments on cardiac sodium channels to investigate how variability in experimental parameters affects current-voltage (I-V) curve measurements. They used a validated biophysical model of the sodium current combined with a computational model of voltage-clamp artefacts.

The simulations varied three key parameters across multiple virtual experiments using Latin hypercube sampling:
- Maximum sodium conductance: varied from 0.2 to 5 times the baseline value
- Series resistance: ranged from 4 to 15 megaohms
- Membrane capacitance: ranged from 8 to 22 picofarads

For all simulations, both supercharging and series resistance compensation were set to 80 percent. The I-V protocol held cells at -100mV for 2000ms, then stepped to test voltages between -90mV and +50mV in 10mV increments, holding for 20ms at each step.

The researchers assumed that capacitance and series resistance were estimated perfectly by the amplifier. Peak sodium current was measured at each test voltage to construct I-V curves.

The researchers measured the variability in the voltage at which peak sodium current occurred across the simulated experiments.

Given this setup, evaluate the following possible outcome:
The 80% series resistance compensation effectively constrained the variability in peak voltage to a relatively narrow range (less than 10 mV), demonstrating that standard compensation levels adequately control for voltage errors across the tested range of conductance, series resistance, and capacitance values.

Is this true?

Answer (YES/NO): NO